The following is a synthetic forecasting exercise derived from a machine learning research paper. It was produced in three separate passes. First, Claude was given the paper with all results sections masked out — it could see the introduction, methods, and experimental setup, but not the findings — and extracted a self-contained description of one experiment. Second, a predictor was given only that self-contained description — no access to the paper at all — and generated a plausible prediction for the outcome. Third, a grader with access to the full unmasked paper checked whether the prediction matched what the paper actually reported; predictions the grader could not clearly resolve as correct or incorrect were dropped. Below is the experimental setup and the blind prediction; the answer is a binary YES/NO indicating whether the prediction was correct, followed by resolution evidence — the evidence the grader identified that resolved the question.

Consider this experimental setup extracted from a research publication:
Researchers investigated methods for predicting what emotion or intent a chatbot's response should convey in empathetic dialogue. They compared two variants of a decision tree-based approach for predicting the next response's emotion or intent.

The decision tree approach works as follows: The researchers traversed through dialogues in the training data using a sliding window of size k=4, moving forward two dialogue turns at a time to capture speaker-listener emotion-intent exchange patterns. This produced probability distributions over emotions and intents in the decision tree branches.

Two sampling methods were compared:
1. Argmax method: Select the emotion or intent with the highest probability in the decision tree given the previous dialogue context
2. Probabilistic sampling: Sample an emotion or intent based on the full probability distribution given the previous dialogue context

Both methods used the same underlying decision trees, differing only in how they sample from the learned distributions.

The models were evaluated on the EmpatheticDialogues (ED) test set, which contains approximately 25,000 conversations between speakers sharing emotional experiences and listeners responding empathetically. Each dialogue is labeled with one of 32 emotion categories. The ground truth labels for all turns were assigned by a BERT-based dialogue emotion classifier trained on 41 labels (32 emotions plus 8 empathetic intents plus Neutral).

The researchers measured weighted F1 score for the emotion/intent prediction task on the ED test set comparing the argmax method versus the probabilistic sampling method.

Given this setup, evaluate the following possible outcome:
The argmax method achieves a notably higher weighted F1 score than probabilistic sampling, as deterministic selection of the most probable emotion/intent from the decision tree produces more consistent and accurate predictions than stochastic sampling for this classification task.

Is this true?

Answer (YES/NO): YES